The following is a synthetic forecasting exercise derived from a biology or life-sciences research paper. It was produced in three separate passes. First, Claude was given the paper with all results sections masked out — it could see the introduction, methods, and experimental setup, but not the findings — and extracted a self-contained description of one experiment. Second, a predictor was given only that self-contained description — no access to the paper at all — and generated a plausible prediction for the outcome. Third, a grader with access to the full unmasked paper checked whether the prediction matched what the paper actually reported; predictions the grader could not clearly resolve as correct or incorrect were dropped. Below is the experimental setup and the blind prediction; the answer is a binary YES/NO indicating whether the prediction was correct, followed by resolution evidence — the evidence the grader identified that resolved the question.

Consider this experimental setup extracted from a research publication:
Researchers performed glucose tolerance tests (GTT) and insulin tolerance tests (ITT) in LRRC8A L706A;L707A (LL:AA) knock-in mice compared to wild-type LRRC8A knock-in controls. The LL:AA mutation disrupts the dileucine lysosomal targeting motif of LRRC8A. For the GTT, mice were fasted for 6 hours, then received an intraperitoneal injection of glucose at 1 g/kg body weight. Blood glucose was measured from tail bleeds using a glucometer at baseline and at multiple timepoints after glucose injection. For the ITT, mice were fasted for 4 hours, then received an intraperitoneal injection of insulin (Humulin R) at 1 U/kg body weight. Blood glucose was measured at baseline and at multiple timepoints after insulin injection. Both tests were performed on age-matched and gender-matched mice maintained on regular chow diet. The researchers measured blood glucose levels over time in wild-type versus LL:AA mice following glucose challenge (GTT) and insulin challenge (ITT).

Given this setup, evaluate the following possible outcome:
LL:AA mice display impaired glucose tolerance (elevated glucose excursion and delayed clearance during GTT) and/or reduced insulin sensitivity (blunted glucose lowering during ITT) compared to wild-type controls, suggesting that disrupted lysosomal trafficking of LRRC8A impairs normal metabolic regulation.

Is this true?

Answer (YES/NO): YES